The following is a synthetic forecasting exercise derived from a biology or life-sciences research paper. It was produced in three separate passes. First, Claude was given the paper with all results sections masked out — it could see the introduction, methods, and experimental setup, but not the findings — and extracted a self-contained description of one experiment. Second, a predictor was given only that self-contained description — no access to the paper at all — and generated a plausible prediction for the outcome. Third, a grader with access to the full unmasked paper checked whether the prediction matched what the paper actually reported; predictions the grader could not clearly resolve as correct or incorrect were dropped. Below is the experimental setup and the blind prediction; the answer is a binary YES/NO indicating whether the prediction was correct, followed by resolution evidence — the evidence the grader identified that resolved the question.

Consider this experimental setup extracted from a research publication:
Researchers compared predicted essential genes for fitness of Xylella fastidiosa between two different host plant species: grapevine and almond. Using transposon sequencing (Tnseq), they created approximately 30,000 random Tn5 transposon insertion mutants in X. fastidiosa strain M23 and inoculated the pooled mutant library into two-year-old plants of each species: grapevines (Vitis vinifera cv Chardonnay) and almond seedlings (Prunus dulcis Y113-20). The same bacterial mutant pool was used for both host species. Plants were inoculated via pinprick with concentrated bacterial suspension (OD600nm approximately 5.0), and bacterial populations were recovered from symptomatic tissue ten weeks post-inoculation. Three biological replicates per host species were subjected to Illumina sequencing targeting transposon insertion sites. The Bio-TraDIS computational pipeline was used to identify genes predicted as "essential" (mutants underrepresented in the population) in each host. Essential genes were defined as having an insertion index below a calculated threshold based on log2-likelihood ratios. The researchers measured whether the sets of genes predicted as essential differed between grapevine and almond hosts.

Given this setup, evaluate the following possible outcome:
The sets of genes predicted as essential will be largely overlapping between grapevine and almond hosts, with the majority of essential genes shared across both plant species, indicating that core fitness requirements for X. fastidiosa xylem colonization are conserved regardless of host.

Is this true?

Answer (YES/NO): YES